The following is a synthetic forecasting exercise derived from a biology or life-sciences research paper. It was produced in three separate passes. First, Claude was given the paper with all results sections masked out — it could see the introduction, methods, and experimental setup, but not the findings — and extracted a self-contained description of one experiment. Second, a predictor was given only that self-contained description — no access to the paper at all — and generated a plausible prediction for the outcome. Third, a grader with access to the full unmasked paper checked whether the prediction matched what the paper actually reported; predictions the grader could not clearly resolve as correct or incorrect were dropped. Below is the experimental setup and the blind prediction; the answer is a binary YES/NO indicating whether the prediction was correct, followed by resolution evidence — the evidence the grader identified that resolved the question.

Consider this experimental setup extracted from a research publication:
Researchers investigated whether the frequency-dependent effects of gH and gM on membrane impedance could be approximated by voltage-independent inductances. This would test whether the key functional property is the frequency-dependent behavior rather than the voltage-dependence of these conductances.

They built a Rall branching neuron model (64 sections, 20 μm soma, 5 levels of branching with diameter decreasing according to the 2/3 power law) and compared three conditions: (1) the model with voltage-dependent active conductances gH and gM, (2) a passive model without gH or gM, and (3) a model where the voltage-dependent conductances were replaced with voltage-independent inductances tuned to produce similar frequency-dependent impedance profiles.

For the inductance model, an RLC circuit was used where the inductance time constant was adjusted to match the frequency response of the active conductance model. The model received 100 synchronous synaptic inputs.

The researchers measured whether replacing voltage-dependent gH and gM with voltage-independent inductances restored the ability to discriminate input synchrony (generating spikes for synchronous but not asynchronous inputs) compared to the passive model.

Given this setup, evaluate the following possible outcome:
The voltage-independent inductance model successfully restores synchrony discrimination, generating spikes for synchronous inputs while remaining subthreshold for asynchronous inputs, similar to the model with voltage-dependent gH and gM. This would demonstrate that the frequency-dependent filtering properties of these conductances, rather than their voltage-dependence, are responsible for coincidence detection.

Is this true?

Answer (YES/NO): YES